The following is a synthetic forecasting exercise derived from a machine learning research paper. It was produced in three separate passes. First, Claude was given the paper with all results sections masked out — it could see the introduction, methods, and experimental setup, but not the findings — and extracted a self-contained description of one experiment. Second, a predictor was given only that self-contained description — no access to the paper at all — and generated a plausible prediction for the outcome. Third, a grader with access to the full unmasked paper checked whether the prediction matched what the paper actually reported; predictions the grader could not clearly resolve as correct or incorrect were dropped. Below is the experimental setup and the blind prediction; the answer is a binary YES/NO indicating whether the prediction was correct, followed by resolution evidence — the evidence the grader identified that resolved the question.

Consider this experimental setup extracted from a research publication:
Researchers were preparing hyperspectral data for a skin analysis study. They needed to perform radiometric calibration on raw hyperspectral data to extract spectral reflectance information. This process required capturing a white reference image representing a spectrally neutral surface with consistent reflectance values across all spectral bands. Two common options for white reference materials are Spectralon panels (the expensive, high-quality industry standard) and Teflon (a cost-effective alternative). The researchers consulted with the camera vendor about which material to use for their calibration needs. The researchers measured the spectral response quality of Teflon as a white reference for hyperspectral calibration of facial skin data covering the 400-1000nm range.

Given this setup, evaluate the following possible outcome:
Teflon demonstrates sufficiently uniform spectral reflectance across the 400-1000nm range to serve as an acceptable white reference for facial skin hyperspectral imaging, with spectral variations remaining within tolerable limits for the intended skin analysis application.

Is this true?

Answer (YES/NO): YES